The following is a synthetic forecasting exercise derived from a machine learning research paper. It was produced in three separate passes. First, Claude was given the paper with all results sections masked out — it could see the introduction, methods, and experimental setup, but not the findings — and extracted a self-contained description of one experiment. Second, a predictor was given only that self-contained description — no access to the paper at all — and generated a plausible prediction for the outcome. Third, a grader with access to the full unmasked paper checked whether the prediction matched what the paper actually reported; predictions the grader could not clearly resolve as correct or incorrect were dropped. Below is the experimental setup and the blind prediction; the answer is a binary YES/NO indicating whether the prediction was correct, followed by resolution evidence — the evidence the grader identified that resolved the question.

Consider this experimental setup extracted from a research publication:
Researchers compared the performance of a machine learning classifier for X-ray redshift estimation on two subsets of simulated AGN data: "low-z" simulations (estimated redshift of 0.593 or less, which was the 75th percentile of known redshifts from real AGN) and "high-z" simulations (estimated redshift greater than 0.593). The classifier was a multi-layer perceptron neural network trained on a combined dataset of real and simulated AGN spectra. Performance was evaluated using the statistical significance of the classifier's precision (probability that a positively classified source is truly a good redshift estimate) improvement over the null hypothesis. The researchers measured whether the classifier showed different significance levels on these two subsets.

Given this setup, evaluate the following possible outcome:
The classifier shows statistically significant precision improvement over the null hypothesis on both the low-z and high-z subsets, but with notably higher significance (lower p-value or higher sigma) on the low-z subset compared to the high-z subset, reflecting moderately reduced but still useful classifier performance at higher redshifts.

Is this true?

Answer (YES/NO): NO